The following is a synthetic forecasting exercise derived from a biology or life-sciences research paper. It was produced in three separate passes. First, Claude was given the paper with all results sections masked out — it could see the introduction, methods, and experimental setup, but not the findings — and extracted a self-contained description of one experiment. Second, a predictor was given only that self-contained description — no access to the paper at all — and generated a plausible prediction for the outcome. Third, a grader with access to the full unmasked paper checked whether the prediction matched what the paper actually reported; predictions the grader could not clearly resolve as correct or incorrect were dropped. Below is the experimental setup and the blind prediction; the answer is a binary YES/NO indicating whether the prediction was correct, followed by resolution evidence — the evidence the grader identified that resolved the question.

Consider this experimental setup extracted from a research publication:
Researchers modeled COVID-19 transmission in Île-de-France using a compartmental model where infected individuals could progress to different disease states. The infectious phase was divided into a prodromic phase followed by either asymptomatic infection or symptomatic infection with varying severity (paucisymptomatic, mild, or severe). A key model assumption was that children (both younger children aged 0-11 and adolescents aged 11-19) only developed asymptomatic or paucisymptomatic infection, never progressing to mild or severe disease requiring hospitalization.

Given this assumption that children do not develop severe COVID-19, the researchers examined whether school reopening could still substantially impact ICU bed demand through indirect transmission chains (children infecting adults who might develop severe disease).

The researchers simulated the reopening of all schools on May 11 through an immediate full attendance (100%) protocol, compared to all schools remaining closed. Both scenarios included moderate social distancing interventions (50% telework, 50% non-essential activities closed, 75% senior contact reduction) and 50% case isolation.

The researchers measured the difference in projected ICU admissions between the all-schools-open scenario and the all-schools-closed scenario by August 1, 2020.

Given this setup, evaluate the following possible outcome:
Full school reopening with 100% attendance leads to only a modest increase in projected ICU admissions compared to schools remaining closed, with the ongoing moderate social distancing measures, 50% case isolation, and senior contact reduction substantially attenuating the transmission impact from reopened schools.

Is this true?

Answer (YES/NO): NO